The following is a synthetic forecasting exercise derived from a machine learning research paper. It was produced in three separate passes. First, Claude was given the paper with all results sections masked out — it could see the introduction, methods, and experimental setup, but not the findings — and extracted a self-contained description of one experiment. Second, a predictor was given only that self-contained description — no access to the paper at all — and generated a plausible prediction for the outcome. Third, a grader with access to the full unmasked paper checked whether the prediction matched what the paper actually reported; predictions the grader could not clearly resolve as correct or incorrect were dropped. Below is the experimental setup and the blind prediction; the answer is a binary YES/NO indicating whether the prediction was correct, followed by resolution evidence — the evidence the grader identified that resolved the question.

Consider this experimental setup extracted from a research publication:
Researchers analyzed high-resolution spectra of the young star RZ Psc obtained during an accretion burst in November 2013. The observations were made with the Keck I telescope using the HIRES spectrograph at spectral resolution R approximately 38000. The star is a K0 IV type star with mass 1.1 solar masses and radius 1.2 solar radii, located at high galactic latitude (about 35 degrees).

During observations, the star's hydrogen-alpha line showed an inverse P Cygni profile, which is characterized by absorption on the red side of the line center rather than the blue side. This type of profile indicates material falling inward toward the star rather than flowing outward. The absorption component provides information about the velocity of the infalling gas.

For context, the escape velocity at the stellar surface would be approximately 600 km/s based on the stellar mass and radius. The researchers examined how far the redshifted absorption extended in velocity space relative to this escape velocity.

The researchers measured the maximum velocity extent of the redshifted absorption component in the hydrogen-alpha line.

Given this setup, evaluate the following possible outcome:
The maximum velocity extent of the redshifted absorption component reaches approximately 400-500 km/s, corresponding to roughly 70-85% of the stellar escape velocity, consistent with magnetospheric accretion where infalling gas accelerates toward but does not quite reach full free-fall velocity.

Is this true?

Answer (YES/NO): NO